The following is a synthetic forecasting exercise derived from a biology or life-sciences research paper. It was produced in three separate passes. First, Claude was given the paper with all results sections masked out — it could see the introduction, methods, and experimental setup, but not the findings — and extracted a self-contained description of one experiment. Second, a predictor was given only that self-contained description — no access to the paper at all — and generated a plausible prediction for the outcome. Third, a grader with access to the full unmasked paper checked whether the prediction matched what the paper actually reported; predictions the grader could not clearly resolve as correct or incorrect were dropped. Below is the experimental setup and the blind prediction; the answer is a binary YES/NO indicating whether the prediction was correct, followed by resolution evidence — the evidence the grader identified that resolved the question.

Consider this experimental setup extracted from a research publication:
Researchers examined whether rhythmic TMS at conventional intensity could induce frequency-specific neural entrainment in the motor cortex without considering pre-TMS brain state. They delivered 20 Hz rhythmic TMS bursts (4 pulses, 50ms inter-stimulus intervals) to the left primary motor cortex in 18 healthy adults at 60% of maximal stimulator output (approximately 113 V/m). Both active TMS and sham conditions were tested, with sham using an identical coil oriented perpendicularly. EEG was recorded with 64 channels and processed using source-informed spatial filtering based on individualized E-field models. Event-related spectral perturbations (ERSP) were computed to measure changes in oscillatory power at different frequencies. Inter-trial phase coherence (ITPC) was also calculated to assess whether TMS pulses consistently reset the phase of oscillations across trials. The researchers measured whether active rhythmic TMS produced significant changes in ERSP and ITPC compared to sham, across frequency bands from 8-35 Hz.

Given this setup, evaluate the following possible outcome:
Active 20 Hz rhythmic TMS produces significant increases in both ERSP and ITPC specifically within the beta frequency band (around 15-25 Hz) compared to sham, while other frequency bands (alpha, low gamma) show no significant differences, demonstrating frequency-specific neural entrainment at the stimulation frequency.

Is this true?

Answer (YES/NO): NO